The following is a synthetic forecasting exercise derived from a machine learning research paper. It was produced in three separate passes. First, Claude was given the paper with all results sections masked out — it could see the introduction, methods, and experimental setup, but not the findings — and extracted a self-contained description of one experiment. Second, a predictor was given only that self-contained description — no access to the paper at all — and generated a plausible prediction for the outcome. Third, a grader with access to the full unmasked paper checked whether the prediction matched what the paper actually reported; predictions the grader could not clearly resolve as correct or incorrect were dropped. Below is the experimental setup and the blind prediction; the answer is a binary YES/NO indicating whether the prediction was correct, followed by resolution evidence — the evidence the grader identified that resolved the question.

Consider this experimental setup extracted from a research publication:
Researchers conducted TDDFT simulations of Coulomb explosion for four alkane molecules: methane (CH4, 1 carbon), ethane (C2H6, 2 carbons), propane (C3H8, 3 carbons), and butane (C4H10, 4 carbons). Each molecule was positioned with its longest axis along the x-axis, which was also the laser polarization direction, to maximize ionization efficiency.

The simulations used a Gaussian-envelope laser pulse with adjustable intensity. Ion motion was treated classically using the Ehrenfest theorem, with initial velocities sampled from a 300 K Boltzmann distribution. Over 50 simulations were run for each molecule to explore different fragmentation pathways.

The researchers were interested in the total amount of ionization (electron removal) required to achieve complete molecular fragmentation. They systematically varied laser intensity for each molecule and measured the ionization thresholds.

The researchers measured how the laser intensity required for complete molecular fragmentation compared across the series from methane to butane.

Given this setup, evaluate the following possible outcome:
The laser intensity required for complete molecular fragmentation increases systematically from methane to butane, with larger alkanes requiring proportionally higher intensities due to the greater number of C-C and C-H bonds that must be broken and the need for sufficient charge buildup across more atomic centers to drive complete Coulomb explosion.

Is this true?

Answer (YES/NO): NO